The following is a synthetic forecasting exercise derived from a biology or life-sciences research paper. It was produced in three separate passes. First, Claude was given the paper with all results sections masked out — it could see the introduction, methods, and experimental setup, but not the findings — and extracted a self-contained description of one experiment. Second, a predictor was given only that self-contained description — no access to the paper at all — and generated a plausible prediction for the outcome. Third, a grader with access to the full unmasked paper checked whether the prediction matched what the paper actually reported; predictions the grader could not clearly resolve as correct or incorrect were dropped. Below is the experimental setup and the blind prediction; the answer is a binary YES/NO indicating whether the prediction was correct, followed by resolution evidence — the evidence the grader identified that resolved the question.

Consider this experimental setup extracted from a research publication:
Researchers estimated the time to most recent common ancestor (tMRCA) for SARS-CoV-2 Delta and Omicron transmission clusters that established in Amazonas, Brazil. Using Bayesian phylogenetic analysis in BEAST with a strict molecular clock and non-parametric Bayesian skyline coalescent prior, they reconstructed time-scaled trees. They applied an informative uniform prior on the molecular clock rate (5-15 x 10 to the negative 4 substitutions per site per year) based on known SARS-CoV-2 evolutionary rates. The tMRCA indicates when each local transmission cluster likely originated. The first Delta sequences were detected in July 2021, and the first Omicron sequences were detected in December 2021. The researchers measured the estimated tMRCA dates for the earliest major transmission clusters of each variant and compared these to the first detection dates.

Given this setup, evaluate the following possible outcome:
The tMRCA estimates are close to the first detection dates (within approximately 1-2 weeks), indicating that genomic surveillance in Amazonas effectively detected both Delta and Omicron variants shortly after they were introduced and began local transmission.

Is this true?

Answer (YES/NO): YES